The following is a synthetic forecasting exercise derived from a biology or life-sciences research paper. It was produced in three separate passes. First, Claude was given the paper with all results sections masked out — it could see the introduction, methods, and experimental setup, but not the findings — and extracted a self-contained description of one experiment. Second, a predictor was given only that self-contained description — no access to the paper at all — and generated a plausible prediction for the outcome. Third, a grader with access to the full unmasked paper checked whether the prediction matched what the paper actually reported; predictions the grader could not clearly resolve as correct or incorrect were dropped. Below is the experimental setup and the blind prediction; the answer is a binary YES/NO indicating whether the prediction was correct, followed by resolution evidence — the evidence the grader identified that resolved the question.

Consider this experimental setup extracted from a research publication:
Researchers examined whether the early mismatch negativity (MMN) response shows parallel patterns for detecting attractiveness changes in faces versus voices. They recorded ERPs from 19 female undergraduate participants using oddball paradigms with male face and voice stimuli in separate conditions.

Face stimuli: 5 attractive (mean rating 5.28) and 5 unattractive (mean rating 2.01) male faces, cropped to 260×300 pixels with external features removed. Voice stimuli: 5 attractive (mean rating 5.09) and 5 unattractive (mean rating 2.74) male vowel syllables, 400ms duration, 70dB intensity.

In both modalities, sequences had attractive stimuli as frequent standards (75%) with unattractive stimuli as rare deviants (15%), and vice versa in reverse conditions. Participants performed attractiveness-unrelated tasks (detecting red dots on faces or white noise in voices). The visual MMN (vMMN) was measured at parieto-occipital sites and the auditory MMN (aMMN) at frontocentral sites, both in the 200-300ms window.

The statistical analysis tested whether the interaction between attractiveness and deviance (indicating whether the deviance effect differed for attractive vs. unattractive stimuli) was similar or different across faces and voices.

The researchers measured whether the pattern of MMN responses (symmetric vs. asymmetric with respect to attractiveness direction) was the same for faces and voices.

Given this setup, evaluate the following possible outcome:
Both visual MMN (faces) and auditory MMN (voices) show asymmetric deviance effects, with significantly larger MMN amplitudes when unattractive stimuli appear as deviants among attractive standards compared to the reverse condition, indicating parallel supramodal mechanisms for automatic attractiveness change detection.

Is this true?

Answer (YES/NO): NO